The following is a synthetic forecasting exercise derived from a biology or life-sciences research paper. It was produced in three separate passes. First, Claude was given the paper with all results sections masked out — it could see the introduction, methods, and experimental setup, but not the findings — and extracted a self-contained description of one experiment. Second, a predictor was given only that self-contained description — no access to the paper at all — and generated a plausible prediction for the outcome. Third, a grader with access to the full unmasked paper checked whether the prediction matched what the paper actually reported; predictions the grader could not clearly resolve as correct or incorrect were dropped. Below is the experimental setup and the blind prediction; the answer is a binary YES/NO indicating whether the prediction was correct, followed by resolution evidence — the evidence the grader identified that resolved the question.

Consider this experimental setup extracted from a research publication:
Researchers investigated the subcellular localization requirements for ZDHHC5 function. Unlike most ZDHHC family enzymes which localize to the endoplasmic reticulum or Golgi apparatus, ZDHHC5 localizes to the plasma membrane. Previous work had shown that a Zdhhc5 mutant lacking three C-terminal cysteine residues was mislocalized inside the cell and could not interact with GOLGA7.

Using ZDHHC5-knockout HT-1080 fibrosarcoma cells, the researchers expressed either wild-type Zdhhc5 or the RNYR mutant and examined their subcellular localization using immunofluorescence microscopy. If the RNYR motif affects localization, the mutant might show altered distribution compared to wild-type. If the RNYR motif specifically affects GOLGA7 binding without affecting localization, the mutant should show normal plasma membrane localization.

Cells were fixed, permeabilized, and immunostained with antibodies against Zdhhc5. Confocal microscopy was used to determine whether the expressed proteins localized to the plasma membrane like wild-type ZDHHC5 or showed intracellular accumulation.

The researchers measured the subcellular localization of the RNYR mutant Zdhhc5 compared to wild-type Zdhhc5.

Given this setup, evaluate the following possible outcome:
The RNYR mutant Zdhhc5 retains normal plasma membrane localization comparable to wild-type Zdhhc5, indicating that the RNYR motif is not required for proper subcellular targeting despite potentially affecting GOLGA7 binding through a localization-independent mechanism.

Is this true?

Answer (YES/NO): YES